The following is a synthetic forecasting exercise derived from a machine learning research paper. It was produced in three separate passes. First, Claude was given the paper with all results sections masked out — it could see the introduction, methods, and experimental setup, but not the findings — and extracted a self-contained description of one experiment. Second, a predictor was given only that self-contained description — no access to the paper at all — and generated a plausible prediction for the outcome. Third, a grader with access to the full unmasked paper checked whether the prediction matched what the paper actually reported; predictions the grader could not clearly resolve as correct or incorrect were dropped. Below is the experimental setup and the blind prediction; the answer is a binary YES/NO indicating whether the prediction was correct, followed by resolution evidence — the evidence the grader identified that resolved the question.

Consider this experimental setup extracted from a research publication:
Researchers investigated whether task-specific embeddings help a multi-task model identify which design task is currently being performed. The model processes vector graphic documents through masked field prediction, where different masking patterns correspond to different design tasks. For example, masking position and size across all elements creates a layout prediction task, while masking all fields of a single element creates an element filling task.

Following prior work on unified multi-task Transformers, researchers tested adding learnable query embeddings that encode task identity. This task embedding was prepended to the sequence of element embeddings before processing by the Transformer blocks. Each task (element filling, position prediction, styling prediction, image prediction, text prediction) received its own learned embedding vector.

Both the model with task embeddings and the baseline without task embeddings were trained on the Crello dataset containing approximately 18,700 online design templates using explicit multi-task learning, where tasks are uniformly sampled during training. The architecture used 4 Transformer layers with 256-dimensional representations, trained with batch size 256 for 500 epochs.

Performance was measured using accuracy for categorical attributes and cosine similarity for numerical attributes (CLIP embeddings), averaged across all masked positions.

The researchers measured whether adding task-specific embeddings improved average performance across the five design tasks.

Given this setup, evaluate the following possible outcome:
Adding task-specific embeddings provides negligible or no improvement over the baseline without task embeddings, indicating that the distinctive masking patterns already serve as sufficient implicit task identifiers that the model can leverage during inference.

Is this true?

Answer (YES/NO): YES